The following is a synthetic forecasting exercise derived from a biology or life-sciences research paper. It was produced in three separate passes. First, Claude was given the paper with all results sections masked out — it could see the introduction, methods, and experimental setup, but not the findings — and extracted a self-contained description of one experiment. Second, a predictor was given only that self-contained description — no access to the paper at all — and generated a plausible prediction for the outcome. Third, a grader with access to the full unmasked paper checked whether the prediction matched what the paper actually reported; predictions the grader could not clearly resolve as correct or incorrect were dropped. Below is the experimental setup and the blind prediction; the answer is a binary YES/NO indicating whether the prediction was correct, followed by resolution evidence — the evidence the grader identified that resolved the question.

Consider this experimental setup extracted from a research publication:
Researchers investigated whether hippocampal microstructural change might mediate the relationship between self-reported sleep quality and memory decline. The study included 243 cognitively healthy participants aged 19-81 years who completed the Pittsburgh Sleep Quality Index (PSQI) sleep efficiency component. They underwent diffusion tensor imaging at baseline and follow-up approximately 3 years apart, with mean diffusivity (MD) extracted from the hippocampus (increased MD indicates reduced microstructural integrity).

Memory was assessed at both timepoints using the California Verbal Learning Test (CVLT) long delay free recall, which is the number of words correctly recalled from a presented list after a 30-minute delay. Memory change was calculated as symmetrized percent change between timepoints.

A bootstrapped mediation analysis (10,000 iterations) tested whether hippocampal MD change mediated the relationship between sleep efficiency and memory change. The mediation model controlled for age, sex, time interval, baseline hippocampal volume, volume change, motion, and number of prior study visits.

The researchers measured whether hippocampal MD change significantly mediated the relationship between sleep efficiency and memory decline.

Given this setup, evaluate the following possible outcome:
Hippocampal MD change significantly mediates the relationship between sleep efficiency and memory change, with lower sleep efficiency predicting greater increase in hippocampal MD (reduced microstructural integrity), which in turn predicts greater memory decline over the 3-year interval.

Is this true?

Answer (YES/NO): YES